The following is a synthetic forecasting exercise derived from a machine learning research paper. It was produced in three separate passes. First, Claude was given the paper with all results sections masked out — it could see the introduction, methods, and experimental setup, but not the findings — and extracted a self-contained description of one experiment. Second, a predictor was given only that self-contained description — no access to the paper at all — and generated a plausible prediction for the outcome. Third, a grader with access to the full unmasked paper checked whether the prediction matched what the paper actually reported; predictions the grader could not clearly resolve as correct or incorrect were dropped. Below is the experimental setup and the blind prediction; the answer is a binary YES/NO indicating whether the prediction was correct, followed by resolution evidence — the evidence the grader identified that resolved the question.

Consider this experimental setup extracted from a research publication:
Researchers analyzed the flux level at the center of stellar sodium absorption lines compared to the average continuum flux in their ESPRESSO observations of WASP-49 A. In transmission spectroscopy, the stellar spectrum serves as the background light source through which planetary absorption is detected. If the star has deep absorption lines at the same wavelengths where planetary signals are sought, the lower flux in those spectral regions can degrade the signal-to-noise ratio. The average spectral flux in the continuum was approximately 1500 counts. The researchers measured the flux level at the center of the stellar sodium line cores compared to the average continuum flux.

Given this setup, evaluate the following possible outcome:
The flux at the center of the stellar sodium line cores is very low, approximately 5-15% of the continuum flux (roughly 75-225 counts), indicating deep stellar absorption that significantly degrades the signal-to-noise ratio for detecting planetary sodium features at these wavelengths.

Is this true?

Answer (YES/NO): NO